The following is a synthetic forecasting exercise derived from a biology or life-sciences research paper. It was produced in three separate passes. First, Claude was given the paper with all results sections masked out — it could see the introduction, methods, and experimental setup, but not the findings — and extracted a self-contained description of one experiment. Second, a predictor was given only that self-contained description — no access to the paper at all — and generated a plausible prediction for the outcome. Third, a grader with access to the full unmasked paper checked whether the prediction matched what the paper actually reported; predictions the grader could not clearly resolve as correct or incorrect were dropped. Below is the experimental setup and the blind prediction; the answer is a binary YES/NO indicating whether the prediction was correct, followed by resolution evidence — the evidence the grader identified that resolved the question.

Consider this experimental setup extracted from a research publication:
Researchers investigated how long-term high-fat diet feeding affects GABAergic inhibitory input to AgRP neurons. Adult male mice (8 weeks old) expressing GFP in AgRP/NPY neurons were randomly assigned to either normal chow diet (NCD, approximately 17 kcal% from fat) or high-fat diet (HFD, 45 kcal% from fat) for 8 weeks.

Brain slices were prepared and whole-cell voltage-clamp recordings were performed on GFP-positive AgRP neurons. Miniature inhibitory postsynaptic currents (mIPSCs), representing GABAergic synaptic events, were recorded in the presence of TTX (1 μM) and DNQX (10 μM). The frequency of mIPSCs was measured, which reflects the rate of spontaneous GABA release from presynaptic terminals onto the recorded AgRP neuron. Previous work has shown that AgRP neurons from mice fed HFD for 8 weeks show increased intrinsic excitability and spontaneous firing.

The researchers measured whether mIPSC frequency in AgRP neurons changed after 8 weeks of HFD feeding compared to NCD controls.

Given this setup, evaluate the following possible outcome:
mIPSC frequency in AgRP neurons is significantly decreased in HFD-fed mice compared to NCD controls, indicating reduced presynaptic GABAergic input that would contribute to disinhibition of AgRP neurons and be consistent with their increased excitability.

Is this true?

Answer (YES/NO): NO